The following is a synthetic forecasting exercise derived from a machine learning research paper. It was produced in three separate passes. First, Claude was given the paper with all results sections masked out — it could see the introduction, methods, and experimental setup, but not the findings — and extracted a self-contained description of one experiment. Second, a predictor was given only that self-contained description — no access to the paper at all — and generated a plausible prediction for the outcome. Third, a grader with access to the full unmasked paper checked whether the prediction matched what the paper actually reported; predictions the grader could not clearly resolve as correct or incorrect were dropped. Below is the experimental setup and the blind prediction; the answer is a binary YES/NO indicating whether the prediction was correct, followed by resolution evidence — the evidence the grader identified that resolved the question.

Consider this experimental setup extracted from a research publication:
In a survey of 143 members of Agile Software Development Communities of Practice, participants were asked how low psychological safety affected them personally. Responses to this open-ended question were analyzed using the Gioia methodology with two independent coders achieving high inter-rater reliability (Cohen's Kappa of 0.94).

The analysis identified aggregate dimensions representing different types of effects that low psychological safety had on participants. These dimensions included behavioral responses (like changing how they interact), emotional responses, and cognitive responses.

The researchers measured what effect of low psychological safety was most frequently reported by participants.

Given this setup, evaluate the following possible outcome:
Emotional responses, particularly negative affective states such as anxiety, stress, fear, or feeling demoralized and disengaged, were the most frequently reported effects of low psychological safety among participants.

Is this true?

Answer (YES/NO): NO